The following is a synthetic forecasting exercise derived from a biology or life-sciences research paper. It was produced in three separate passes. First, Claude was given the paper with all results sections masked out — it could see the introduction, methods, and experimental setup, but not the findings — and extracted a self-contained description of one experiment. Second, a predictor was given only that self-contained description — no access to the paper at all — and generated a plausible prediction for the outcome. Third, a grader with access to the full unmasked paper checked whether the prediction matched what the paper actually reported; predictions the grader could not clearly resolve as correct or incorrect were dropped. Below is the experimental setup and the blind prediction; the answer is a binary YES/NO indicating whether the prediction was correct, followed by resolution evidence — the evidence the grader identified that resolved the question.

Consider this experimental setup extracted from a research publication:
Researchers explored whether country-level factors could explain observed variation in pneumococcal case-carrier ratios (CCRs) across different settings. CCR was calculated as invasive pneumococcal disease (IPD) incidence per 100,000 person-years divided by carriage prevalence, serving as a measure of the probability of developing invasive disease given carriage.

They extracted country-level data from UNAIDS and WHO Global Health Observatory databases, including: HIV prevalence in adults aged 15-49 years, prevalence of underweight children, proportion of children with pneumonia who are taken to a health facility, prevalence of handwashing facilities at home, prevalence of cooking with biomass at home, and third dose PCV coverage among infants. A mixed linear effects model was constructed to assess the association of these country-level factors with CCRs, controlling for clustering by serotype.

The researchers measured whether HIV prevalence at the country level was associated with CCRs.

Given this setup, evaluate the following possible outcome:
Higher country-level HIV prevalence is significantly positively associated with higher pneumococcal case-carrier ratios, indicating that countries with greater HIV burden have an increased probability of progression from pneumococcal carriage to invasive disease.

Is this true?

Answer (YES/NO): NO